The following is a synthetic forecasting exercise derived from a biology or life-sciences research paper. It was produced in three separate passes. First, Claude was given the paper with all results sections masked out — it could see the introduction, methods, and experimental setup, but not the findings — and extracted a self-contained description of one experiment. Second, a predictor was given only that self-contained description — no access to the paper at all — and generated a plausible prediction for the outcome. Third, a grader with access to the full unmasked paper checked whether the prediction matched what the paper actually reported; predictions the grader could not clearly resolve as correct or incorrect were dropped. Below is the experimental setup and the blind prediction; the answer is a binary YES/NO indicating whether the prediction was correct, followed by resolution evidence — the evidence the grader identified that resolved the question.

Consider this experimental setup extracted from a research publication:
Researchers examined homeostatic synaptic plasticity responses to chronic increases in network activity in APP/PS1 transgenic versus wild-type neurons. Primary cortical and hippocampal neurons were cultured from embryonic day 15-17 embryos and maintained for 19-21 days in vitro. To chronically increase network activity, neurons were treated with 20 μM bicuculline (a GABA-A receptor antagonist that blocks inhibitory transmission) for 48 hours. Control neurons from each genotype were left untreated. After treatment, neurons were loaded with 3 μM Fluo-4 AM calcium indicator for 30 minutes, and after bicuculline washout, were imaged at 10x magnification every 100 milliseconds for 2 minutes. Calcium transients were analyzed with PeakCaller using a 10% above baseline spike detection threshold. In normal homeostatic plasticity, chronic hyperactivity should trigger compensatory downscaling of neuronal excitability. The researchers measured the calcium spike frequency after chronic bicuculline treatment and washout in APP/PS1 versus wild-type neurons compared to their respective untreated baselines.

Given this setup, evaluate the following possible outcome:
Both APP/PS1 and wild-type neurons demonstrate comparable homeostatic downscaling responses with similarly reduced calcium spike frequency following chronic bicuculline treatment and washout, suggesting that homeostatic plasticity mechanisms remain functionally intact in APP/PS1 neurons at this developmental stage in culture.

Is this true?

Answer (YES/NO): NO